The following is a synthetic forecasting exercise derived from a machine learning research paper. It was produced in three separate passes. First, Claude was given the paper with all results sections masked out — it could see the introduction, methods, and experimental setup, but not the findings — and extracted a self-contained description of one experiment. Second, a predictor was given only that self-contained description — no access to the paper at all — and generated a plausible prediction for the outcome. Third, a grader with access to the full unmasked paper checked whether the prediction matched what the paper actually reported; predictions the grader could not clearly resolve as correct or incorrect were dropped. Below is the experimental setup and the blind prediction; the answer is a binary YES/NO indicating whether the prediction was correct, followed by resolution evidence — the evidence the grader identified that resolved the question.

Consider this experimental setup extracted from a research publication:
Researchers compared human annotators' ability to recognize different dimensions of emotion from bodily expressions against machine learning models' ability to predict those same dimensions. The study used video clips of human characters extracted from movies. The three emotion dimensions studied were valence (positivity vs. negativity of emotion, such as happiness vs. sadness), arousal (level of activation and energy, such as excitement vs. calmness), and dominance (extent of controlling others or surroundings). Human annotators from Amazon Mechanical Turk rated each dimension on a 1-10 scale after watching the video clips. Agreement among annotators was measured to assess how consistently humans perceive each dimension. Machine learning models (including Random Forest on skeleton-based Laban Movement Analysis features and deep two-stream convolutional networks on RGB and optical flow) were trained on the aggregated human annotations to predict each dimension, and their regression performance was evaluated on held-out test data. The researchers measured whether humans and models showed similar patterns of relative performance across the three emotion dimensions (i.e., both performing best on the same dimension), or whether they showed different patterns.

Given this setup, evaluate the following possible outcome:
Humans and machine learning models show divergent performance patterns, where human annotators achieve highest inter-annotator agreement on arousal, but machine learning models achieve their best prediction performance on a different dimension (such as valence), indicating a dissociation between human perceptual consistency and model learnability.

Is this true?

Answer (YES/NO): NO